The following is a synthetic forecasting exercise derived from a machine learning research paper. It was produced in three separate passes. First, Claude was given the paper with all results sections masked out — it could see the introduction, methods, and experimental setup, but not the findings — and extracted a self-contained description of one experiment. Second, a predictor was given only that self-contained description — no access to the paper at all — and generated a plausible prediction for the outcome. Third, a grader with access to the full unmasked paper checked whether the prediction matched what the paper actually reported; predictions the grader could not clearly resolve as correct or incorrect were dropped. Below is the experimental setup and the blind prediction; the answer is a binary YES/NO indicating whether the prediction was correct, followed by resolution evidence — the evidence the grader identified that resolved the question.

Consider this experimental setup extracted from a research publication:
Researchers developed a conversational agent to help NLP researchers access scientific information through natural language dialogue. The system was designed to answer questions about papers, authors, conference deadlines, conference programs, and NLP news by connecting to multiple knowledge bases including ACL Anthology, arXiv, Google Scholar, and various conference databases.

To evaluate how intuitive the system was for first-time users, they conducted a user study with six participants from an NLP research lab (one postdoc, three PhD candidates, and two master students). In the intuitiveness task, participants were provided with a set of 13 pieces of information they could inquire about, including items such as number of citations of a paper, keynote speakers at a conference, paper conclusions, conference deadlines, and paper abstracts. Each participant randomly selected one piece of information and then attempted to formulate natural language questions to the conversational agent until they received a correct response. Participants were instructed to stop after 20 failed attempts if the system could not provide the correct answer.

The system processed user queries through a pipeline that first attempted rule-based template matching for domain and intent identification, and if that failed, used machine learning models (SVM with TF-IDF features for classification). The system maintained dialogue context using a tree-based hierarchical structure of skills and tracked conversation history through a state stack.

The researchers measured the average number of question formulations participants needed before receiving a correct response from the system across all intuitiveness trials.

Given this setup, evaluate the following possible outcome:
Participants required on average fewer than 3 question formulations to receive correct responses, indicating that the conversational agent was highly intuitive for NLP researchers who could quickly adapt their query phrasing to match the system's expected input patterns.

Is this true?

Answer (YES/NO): NO